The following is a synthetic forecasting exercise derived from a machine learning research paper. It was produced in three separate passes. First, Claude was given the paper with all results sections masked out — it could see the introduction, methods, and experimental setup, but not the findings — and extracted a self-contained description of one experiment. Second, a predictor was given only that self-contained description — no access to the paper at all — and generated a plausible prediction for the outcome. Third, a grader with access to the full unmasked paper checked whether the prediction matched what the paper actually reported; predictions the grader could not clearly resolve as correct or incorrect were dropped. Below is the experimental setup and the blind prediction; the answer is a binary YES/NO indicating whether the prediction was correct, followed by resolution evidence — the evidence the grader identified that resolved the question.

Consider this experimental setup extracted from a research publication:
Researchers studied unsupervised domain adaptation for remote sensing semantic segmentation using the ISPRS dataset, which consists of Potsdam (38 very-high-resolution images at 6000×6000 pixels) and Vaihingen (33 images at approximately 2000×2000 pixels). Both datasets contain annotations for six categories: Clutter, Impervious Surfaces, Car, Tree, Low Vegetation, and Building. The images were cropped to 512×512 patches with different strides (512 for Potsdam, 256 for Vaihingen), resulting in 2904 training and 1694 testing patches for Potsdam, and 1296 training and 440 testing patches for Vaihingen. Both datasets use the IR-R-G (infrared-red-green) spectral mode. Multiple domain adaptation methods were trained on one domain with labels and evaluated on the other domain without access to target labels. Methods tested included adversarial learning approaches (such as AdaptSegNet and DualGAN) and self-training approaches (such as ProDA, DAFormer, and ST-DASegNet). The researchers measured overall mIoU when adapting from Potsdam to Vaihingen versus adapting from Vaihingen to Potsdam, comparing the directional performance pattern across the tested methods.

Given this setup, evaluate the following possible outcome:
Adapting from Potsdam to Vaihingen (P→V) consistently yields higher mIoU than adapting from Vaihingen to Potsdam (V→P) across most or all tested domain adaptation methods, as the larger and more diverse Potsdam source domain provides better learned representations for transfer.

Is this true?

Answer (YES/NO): YES